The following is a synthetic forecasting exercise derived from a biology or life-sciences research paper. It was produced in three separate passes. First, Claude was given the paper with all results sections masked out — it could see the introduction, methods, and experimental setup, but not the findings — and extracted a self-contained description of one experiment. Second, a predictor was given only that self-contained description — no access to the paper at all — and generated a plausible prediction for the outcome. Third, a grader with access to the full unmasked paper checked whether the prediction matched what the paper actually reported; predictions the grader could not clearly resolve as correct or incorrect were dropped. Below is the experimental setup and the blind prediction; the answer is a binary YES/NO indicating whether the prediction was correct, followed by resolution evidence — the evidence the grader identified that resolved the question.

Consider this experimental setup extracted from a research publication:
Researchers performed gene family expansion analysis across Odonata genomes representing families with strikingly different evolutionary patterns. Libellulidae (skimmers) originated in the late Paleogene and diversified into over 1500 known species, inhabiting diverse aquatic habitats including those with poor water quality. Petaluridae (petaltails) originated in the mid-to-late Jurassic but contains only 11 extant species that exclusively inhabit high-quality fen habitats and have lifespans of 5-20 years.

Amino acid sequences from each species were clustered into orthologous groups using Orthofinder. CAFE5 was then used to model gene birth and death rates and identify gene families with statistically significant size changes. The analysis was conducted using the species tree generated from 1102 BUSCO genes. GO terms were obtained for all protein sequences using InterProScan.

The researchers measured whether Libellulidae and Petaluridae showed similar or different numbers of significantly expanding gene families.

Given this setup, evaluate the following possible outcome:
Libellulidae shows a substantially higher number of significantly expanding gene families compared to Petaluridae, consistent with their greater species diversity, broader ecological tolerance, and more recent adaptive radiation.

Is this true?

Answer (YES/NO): NO